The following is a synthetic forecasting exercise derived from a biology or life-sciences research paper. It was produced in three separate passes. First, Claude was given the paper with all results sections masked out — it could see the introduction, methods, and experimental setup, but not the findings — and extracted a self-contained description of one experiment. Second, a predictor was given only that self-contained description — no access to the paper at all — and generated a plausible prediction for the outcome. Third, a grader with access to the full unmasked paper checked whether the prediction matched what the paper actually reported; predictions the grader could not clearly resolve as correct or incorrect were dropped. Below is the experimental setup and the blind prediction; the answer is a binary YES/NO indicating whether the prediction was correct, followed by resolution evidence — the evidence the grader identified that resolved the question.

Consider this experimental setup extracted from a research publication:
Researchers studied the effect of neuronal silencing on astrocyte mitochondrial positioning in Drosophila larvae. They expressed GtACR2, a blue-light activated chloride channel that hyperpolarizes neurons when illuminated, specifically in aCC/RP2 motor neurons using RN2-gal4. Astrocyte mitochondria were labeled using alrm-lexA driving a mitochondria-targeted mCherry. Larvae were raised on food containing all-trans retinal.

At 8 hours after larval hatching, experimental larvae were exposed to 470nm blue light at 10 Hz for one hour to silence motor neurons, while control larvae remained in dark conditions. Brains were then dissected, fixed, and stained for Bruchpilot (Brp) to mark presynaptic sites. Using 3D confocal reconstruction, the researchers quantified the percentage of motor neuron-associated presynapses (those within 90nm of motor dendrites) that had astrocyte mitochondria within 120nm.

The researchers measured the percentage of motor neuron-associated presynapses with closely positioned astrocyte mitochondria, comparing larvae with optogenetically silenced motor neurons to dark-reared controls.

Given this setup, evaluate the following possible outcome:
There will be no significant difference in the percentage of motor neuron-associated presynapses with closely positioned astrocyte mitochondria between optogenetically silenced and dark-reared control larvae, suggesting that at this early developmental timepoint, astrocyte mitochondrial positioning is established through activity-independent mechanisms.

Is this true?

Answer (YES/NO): NO